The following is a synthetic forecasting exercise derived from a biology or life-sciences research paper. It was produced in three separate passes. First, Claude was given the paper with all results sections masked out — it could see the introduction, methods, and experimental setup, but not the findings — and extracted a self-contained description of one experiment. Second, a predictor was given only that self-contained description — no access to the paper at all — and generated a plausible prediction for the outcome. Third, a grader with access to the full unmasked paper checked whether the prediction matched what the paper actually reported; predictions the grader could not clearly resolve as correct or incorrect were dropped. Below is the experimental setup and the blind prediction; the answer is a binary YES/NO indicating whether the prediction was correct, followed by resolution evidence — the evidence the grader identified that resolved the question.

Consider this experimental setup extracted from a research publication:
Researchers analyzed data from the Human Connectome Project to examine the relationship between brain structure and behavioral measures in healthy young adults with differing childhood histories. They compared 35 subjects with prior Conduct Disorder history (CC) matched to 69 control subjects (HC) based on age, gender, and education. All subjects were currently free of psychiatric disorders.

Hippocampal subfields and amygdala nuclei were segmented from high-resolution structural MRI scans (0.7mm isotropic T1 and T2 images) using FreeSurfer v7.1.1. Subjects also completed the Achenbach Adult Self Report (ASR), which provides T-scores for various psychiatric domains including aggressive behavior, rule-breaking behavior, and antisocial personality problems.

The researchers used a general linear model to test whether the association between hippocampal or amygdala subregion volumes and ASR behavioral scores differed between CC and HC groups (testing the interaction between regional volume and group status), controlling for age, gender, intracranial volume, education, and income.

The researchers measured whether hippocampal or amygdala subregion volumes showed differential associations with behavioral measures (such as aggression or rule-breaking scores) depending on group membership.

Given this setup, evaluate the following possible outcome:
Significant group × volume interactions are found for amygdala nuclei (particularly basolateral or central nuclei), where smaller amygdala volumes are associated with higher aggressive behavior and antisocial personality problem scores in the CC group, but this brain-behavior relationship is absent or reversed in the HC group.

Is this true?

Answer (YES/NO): NO